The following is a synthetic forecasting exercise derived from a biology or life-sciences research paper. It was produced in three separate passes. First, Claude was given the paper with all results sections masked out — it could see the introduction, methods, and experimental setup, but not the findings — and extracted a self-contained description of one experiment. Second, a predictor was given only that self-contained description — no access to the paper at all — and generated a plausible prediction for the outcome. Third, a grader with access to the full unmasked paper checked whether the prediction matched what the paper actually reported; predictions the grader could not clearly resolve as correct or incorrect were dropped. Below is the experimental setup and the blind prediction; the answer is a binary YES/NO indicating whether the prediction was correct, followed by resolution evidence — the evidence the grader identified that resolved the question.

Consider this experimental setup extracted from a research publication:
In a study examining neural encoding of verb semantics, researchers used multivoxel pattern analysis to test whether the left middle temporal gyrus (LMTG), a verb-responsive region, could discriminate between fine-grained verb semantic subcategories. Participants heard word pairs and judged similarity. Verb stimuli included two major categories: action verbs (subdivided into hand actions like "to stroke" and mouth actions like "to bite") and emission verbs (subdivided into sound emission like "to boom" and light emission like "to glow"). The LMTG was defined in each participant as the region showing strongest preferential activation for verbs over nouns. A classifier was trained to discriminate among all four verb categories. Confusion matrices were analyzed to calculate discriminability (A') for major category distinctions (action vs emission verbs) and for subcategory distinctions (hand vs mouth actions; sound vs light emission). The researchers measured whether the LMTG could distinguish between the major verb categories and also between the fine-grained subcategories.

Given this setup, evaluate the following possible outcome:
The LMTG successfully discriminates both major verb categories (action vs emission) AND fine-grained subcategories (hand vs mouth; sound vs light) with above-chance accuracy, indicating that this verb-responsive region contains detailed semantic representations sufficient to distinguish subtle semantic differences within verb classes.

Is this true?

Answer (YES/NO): NO